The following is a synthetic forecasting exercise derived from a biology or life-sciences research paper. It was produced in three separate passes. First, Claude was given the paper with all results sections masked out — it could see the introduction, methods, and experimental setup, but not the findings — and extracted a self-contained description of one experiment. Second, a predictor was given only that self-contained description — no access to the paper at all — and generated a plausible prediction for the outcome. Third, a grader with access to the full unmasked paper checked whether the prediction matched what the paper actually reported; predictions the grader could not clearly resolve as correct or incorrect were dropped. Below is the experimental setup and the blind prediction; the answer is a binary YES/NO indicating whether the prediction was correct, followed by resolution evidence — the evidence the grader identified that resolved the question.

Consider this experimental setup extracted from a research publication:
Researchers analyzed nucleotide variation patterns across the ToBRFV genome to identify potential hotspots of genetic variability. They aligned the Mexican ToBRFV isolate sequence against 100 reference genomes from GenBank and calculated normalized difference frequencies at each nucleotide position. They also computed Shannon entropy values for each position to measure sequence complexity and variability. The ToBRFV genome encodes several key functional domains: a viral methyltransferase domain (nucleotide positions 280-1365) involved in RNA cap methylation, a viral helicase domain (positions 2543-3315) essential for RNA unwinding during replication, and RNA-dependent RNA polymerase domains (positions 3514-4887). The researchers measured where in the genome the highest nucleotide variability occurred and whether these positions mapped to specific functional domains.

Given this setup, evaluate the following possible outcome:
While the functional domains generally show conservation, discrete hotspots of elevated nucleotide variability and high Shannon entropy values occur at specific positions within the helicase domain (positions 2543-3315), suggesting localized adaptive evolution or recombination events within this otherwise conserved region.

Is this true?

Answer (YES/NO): NO